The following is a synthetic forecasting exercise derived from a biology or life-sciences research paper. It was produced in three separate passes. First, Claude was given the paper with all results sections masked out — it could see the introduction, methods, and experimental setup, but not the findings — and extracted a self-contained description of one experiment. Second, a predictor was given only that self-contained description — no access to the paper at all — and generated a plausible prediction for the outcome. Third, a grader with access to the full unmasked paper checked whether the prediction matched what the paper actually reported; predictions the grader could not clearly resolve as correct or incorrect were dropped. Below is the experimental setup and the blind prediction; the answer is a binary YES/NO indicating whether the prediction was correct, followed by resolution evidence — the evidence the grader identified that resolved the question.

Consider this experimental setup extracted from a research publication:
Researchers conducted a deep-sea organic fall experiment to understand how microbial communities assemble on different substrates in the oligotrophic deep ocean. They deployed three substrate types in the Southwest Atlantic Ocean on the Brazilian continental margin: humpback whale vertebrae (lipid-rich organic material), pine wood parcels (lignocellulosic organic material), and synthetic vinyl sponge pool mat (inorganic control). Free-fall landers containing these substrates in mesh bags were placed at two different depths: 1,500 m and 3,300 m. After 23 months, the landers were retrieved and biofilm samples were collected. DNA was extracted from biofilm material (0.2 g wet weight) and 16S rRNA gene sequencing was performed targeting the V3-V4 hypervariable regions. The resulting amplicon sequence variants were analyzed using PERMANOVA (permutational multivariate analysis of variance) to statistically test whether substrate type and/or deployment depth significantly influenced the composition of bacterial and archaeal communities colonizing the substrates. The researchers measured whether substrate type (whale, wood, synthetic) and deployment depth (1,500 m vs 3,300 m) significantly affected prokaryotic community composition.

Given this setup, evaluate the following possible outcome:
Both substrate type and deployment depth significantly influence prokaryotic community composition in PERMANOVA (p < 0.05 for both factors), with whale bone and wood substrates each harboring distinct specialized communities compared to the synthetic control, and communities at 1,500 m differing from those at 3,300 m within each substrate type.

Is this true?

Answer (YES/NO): YES